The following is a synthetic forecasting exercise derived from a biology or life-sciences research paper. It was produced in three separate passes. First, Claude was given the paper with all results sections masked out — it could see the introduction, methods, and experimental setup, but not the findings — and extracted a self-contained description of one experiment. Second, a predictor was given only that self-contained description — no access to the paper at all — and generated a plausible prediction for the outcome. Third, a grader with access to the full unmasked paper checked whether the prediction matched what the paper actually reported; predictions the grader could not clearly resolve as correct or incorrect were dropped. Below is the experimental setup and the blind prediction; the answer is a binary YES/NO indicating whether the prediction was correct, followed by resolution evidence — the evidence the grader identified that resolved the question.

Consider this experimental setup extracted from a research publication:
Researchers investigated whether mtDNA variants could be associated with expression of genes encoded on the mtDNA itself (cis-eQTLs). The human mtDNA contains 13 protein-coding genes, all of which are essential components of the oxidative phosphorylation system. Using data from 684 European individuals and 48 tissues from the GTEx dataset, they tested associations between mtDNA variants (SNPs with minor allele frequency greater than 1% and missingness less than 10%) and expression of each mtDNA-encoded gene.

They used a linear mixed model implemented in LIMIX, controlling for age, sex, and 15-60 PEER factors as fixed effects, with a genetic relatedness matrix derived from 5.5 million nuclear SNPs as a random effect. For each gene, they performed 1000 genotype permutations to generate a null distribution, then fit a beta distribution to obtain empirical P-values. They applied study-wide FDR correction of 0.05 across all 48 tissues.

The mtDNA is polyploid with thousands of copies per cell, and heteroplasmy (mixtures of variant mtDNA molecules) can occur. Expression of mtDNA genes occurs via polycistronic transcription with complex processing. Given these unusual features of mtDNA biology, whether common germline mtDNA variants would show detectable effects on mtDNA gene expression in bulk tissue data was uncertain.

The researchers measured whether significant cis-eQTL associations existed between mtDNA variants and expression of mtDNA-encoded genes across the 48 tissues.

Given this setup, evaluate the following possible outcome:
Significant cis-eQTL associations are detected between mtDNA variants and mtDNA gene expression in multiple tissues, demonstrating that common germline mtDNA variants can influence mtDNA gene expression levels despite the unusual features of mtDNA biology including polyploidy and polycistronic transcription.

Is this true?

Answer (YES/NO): YES